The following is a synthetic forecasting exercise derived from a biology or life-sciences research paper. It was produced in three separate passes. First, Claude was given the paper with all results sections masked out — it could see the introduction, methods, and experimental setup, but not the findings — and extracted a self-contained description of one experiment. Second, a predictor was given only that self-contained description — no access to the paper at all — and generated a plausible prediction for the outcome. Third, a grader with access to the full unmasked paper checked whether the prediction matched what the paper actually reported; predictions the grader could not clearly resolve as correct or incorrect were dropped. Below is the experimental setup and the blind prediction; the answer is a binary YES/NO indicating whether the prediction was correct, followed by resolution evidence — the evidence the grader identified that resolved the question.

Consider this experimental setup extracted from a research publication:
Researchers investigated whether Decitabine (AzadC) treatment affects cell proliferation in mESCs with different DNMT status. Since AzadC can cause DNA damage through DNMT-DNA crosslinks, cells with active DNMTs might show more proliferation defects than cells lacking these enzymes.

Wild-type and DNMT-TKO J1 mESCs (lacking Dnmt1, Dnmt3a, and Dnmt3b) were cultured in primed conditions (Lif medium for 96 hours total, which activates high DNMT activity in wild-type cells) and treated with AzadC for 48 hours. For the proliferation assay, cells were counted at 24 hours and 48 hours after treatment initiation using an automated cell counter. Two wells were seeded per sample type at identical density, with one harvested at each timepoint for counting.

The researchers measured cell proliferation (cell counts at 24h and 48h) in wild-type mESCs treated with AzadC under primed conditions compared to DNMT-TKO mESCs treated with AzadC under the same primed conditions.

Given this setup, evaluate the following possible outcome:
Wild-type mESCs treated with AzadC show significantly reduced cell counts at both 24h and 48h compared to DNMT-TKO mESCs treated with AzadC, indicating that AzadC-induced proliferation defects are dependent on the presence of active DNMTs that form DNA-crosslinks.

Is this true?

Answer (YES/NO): YES